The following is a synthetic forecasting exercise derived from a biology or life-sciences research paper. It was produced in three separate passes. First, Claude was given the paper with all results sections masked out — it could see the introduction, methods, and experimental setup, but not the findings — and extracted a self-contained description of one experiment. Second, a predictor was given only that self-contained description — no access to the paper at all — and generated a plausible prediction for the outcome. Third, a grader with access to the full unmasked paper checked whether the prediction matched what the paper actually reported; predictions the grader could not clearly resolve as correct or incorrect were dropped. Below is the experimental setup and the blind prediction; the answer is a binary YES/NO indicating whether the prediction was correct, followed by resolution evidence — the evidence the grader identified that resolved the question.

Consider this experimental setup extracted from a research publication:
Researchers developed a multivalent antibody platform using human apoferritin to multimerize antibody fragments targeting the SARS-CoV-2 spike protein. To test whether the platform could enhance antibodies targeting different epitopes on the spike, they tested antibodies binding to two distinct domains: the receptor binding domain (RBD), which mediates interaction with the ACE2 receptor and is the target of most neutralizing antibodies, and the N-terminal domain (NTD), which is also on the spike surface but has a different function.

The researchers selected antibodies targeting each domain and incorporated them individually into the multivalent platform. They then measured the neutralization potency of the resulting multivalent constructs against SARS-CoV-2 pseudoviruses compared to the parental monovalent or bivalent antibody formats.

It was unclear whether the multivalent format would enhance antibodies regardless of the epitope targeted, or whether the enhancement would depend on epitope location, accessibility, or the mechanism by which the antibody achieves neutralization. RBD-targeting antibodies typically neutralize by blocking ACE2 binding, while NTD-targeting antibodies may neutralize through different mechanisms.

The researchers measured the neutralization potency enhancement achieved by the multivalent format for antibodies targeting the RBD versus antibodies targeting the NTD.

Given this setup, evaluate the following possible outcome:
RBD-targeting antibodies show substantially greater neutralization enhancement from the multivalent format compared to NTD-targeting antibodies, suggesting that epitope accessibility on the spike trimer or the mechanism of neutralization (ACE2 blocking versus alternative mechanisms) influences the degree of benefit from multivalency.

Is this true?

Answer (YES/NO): NO